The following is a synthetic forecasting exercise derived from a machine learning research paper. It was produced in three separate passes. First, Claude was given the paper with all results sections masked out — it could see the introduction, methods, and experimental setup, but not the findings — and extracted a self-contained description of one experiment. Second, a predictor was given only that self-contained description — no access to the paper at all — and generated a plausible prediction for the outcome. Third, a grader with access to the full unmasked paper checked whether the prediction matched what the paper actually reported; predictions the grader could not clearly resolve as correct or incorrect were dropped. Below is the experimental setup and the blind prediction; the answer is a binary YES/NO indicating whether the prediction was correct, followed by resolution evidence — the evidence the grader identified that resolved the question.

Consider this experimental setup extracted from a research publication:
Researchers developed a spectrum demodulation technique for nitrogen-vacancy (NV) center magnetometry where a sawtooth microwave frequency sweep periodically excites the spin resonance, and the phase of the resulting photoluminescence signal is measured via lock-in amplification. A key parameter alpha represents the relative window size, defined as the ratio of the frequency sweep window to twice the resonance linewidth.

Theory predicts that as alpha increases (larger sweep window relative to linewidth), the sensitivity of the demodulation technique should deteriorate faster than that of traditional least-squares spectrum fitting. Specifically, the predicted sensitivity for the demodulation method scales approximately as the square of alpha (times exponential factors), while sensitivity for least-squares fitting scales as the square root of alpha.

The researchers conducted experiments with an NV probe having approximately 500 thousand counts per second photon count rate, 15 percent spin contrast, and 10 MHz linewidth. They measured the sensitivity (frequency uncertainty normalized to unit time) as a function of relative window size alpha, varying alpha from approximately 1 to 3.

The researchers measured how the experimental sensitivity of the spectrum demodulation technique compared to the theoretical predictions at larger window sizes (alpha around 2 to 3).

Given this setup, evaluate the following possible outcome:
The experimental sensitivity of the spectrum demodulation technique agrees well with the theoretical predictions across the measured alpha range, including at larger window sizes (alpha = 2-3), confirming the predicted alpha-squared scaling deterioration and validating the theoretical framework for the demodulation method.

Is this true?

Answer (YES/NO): YES